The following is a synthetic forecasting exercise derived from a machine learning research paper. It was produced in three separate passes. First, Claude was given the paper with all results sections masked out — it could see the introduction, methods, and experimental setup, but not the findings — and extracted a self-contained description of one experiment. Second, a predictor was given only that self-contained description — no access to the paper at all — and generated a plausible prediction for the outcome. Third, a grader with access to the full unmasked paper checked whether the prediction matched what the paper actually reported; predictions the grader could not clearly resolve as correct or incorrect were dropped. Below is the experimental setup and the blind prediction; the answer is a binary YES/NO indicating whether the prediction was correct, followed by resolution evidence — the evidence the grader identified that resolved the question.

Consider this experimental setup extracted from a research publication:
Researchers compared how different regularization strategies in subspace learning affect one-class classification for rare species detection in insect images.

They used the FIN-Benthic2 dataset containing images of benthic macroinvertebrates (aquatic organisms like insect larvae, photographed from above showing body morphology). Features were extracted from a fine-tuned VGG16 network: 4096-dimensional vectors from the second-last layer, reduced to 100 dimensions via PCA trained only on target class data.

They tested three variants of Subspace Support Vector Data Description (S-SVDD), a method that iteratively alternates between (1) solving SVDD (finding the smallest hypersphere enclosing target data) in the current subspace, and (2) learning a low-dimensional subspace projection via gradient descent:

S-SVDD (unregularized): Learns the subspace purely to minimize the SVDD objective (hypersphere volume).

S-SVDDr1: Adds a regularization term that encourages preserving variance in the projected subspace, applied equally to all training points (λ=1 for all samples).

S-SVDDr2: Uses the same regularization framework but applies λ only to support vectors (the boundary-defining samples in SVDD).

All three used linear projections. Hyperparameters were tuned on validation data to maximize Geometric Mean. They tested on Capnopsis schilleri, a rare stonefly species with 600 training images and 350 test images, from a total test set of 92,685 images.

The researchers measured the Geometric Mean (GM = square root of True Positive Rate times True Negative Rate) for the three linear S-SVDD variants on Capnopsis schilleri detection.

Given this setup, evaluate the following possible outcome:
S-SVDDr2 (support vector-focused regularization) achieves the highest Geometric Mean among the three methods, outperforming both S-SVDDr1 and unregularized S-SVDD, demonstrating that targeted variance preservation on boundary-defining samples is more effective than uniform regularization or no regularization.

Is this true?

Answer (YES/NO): YES